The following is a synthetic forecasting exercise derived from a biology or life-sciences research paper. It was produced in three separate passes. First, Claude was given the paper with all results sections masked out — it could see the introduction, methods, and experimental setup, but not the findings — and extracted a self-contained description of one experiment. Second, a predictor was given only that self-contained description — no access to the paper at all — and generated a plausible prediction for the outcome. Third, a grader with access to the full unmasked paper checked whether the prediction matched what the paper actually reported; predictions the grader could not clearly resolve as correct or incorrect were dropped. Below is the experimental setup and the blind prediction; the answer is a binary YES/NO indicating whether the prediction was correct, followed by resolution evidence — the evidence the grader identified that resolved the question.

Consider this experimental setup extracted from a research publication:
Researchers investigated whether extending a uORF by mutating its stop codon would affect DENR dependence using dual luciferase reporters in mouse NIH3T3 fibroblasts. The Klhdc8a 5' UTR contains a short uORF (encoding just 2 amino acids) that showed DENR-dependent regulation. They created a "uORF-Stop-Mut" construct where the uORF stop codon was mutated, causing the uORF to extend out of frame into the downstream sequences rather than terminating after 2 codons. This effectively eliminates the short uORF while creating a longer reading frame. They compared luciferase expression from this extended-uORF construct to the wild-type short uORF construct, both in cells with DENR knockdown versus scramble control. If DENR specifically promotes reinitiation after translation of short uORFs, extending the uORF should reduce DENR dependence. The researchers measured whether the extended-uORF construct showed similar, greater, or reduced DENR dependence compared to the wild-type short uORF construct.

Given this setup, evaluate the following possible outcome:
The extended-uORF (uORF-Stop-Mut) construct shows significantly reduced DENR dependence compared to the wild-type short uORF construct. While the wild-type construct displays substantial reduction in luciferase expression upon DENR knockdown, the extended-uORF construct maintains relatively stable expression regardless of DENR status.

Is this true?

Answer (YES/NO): YES